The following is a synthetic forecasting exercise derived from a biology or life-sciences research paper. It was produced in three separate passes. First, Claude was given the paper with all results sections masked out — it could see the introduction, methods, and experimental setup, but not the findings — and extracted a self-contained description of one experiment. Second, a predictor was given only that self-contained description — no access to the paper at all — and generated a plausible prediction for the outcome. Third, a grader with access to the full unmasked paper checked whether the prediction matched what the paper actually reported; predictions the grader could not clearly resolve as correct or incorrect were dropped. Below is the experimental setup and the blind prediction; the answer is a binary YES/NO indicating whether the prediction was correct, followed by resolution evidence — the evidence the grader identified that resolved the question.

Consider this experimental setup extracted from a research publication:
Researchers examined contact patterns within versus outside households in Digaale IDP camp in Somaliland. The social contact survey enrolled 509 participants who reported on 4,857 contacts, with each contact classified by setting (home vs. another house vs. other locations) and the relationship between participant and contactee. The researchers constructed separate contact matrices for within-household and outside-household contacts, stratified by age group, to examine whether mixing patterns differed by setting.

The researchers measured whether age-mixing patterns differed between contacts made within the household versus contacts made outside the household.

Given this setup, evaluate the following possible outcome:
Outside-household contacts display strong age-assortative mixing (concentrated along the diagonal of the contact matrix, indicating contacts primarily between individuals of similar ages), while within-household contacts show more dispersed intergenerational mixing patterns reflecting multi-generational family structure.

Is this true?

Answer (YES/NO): YES